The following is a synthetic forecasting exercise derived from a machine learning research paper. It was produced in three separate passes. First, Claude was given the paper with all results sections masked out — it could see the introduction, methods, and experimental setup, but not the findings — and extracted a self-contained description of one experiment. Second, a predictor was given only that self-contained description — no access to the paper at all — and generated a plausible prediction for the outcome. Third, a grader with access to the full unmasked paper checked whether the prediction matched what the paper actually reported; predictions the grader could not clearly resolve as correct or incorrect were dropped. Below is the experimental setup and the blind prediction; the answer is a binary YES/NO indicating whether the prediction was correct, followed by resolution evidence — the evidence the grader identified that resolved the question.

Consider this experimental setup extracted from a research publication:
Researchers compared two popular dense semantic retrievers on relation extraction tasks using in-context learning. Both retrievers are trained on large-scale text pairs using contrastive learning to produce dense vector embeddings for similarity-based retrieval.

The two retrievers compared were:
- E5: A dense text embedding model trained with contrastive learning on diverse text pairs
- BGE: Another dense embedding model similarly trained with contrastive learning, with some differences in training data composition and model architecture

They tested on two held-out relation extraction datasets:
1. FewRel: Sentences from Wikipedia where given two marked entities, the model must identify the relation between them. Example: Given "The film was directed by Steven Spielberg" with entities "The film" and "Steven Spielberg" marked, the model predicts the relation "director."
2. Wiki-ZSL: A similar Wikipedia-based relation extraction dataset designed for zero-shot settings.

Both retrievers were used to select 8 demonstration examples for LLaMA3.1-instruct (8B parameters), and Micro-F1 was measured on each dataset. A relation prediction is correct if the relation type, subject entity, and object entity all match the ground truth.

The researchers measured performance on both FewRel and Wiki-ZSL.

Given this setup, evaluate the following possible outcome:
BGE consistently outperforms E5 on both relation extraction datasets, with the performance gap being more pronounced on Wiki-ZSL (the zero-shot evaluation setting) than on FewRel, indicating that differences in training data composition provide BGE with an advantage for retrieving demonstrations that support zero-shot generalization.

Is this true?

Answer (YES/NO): YES